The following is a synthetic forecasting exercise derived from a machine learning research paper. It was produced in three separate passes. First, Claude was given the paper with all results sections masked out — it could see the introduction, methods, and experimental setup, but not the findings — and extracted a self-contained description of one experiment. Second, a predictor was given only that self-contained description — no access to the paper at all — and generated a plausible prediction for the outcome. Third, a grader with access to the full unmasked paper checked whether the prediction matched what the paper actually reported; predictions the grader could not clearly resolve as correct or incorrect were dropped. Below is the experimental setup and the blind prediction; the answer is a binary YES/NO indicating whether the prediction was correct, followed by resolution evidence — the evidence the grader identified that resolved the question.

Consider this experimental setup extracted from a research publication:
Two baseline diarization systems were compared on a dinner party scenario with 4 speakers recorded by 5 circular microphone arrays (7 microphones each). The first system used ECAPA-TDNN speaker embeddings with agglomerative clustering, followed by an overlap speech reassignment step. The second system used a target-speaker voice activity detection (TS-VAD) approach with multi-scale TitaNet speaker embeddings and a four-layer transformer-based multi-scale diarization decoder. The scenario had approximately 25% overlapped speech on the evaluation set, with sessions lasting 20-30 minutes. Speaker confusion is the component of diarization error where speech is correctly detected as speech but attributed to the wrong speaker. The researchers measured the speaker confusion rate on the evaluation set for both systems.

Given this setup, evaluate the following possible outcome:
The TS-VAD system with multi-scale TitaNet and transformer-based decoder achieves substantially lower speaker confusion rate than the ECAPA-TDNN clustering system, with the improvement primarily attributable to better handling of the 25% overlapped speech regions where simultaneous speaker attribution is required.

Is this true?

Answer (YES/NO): NO